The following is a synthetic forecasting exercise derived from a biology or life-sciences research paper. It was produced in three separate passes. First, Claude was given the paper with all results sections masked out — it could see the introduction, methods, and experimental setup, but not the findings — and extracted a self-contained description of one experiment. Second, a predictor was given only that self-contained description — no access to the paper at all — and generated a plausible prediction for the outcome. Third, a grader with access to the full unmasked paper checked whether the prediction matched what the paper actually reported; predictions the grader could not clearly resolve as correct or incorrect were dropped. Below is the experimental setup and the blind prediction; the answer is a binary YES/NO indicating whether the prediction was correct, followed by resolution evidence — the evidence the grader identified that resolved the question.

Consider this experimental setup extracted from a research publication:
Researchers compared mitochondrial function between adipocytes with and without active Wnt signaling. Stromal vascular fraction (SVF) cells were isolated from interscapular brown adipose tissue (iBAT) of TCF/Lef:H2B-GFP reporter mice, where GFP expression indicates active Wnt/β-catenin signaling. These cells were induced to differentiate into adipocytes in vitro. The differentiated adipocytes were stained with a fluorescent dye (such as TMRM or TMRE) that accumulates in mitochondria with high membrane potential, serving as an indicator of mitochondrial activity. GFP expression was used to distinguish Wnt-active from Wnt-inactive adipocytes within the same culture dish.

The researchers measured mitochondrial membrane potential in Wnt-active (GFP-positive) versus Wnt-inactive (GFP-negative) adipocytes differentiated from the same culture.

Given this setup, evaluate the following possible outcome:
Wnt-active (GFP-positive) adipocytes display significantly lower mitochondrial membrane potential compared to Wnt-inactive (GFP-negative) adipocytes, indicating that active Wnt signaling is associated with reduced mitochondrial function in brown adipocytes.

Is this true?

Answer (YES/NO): NO